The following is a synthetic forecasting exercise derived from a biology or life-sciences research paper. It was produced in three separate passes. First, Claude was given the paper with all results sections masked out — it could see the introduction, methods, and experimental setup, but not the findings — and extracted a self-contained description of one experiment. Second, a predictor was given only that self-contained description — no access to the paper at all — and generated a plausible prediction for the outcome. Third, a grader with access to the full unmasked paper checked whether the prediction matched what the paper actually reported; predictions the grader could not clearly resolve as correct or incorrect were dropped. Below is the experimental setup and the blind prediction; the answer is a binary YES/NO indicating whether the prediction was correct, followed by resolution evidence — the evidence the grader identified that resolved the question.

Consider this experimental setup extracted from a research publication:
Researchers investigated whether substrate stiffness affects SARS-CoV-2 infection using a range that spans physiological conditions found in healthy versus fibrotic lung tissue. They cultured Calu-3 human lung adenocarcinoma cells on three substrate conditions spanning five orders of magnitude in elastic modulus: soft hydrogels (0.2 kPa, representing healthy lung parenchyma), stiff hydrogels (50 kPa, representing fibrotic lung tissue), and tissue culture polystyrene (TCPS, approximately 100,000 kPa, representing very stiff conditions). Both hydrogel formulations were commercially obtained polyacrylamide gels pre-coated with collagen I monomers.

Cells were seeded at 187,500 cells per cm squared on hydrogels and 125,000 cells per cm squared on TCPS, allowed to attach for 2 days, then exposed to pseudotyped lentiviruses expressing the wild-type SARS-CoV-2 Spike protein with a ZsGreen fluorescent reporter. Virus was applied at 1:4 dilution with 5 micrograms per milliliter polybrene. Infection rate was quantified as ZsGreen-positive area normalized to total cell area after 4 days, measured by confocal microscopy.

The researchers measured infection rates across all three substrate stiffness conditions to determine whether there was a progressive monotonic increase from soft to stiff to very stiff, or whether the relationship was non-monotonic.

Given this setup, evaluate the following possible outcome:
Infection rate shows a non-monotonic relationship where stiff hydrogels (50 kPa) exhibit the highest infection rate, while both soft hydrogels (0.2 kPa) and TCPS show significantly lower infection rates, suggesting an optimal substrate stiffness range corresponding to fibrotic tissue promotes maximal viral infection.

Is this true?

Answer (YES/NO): NO